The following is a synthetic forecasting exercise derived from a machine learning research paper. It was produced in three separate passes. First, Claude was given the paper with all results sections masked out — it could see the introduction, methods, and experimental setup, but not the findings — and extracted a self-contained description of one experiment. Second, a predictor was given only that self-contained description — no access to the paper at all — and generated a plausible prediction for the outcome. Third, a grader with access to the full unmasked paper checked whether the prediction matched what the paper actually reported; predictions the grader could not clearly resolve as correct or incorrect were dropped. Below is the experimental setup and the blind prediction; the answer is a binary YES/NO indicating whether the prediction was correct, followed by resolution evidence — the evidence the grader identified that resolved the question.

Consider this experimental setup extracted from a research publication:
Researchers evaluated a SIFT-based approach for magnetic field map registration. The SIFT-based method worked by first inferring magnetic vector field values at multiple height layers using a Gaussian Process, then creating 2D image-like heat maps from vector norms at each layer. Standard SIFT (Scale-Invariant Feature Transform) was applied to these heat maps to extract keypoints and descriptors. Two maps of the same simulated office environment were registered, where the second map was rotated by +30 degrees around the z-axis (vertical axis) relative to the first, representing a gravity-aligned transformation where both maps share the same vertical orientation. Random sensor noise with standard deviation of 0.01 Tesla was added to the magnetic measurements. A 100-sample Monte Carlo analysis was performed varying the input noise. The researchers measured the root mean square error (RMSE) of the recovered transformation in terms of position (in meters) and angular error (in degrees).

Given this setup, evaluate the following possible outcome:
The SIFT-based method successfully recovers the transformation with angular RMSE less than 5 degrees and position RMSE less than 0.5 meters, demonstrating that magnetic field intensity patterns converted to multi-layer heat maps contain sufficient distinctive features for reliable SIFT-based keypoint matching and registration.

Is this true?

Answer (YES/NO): YES